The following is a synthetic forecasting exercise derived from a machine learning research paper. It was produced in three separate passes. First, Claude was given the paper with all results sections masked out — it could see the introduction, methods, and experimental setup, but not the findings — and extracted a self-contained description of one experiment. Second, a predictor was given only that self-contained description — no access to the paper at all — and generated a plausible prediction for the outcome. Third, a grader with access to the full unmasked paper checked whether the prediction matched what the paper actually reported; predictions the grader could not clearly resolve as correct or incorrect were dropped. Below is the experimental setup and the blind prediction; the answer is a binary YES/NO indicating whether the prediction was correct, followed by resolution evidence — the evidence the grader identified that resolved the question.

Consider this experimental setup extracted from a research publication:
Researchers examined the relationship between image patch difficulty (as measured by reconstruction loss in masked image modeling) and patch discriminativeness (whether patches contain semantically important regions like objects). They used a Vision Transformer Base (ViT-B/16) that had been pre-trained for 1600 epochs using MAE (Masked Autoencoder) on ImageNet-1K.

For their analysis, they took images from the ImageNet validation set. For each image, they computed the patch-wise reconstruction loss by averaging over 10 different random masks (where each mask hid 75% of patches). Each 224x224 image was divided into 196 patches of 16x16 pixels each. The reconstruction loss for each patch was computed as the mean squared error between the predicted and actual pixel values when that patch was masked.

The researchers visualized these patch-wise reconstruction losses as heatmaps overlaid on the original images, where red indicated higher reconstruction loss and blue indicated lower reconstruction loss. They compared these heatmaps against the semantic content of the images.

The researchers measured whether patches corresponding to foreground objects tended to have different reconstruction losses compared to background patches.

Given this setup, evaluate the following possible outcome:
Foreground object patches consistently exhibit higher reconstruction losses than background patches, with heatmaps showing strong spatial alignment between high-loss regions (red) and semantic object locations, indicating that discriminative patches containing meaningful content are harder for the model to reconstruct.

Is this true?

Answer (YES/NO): YES